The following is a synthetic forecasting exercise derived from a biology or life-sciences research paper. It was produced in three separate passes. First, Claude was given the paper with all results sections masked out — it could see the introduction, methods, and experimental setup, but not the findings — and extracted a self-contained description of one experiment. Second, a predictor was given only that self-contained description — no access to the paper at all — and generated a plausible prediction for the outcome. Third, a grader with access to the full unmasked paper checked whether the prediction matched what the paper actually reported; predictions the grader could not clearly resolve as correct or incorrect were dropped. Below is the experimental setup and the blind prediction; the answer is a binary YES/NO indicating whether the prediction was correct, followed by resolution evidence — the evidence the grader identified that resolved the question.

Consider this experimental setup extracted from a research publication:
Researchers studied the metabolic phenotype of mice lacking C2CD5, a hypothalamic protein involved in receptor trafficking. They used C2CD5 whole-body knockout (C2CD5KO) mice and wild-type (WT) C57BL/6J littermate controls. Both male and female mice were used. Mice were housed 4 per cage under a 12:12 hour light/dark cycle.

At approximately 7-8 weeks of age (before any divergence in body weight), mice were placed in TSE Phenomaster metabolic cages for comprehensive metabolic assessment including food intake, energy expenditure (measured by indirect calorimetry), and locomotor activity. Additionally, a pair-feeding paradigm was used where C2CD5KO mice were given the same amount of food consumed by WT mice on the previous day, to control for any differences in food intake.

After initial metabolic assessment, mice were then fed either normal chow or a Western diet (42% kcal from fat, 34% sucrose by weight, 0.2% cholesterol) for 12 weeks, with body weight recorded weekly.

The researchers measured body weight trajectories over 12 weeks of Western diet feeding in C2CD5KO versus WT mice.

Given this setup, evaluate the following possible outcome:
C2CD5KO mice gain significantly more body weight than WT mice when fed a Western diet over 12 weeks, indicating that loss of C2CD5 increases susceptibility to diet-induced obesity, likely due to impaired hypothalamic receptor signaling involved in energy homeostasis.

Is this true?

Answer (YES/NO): YES